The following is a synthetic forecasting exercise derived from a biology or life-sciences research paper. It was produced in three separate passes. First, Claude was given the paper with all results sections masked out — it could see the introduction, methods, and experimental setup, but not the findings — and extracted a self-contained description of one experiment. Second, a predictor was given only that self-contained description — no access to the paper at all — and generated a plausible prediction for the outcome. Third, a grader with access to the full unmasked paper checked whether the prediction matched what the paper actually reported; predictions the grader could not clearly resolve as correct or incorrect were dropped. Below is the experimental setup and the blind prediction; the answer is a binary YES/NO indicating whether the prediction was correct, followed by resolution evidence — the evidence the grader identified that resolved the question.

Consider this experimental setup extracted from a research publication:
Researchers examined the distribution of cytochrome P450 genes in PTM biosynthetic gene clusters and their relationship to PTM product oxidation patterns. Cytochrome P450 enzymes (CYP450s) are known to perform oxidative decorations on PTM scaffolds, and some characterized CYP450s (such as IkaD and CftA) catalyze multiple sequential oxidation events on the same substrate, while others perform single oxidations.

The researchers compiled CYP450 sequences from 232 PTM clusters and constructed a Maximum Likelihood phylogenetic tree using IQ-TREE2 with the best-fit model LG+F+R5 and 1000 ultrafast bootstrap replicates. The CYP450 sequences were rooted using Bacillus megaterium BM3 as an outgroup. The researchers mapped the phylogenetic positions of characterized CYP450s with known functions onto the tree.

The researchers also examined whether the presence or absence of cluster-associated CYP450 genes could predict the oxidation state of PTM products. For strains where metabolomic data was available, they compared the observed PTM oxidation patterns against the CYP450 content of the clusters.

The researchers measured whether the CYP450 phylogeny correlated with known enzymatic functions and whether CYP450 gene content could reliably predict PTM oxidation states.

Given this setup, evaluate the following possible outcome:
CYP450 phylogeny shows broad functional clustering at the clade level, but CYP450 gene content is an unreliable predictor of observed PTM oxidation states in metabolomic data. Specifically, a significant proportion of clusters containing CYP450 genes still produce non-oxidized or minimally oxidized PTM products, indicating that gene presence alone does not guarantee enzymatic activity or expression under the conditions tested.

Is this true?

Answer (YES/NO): NO